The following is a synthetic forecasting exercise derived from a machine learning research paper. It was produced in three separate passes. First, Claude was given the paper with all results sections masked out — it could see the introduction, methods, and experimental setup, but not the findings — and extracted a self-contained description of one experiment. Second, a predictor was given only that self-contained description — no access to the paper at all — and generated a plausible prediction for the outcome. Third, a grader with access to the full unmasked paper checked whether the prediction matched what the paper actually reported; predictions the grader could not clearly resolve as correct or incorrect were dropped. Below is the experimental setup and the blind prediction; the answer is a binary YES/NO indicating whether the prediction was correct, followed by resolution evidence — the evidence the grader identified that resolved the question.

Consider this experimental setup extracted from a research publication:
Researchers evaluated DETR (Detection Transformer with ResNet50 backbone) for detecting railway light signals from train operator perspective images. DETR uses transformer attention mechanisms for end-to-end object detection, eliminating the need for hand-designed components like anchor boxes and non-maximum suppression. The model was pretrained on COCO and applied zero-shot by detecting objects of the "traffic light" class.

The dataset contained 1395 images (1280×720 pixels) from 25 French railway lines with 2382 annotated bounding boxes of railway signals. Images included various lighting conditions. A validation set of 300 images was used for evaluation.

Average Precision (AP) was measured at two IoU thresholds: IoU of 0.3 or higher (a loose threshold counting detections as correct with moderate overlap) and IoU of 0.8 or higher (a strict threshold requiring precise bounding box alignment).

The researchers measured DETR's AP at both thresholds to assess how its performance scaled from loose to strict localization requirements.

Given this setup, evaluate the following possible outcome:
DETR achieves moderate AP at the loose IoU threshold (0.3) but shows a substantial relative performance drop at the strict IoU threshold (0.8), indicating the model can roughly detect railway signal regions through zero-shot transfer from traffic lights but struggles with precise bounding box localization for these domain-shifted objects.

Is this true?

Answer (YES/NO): YES